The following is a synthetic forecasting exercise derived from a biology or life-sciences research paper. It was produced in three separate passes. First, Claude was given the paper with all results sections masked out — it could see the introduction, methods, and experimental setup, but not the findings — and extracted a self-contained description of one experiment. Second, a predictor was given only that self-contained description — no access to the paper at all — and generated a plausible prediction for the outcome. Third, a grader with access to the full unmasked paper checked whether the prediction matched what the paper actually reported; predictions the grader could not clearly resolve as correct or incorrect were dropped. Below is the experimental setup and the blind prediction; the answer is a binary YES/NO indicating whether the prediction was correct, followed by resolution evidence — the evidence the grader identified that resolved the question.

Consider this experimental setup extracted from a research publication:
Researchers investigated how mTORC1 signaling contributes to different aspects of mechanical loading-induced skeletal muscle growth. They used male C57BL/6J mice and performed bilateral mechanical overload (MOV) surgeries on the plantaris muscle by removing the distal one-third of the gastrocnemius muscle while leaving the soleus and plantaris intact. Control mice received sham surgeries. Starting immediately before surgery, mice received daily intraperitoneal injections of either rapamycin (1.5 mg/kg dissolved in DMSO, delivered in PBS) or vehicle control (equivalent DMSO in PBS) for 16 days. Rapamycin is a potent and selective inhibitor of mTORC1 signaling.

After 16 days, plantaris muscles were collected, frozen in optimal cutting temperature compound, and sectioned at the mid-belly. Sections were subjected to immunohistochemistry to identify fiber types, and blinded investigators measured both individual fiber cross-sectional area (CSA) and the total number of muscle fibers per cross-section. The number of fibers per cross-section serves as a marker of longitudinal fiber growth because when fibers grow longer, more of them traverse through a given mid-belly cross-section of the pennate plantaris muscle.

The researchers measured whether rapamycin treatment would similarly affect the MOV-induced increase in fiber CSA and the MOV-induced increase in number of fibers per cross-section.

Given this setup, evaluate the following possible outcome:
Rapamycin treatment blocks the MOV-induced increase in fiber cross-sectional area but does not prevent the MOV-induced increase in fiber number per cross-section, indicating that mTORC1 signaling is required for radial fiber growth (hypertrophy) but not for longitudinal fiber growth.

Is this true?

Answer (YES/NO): YES